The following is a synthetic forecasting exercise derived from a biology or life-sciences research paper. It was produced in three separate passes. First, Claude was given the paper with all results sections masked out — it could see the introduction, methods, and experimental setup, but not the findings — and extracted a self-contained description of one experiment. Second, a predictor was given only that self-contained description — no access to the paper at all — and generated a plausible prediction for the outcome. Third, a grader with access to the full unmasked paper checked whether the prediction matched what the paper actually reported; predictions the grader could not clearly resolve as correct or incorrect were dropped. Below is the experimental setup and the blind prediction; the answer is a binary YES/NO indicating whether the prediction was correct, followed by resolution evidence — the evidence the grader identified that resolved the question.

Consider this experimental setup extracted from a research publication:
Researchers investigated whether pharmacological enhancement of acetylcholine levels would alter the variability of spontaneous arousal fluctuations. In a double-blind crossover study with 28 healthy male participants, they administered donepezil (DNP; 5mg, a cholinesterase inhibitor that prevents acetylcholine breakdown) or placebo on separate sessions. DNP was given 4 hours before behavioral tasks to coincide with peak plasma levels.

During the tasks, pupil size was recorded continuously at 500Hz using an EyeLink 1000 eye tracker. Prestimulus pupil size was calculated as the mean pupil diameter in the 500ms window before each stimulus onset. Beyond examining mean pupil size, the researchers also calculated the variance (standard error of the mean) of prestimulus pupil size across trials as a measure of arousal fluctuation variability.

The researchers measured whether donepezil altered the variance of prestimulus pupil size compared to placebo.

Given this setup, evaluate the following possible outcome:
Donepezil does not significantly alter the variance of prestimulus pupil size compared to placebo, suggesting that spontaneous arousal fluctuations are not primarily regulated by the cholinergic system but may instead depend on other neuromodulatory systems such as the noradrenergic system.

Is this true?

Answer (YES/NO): YES